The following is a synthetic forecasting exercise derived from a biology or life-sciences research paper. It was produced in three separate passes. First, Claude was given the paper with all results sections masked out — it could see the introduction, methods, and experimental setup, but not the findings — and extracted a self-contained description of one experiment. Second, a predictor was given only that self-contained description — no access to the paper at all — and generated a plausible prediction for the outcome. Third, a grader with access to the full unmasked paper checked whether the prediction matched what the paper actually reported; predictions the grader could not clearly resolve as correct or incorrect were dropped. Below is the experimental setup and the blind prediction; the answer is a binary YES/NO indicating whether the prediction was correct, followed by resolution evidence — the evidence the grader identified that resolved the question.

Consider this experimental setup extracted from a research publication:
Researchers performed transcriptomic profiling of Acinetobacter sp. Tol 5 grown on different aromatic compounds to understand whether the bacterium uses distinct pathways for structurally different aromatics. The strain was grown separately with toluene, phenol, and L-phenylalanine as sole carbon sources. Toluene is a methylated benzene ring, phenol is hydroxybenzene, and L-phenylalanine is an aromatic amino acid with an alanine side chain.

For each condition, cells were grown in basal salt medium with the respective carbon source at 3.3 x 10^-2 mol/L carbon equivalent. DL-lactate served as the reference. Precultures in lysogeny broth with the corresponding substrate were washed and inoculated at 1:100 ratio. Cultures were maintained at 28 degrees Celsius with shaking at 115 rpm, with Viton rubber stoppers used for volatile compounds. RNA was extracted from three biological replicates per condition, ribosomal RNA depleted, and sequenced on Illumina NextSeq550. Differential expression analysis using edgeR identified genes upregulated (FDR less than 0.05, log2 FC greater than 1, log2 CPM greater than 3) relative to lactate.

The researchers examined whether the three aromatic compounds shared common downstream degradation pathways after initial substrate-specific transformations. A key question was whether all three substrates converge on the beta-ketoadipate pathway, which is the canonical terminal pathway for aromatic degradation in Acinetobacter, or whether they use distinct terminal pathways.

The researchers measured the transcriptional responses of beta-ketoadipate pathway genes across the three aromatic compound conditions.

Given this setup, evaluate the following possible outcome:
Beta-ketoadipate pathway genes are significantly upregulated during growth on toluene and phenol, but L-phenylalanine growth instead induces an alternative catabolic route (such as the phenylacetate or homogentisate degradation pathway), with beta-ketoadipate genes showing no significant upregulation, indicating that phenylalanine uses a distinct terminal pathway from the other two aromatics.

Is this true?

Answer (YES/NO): NO